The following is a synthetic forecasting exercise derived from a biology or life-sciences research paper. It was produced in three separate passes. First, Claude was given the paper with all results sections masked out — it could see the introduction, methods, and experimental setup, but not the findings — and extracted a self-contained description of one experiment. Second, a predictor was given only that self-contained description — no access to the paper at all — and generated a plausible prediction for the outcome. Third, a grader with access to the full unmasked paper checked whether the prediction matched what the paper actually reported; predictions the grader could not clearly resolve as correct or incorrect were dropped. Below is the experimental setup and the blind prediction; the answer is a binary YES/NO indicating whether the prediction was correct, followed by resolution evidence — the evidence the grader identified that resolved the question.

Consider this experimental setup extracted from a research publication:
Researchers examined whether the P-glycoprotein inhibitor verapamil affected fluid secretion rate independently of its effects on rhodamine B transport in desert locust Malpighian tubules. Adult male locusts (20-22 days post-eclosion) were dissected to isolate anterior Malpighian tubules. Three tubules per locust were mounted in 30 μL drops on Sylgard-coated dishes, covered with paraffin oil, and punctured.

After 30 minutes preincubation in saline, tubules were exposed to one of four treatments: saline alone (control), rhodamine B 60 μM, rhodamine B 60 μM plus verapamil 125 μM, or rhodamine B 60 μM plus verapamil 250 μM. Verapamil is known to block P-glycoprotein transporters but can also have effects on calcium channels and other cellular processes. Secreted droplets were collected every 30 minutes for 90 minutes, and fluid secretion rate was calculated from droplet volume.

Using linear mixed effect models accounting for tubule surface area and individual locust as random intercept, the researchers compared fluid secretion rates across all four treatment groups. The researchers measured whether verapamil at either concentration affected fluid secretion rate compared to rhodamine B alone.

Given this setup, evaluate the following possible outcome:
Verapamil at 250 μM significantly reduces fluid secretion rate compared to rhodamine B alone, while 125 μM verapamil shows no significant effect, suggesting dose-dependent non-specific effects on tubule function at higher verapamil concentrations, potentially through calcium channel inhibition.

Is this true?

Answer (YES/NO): NO